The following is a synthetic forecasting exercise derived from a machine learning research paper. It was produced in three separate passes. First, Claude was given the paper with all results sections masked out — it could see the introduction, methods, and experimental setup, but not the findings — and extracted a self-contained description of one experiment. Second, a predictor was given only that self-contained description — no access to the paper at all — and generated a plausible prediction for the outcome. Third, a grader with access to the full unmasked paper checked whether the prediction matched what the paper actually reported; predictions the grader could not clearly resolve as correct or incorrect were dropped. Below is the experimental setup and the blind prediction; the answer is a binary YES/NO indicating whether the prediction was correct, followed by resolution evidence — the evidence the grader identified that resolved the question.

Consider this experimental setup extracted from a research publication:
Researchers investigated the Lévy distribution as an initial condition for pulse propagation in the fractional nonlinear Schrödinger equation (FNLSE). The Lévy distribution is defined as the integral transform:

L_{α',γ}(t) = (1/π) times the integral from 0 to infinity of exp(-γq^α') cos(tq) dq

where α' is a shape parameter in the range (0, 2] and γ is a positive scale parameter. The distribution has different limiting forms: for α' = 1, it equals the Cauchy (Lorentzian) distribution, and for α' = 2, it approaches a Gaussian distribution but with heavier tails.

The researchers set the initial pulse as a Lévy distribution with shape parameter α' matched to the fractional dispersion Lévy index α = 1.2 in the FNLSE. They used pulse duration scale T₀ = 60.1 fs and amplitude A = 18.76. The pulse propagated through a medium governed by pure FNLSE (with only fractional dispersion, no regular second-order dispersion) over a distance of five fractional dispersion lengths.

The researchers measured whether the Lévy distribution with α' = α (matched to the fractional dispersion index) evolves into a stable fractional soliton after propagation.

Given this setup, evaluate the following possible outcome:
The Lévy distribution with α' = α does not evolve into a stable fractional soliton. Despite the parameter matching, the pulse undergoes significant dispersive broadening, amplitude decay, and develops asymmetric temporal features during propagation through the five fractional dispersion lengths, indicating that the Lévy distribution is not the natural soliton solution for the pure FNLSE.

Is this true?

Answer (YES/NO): NO